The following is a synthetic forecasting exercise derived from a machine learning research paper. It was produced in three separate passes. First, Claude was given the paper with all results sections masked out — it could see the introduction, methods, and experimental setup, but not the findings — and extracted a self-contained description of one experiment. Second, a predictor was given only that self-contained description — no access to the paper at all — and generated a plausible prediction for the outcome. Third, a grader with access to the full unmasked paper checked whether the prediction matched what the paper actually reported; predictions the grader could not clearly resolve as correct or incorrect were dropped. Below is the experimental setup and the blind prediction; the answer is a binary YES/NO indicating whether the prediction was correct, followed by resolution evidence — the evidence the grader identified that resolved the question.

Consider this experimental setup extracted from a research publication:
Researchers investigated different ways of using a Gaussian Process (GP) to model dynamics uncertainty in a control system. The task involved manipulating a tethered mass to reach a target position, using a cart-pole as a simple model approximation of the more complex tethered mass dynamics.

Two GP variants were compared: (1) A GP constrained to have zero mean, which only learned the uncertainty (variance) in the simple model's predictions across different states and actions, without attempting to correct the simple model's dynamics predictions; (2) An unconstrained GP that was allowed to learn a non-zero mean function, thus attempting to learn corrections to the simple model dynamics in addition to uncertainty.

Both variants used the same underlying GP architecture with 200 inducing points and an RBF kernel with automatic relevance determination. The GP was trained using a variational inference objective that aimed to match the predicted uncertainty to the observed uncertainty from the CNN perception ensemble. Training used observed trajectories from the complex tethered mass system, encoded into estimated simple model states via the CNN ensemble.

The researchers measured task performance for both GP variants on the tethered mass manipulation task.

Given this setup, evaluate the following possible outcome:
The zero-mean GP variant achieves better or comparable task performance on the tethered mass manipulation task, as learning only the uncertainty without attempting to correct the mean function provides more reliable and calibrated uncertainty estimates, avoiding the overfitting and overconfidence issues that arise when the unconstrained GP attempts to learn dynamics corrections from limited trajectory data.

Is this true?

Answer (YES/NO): YES